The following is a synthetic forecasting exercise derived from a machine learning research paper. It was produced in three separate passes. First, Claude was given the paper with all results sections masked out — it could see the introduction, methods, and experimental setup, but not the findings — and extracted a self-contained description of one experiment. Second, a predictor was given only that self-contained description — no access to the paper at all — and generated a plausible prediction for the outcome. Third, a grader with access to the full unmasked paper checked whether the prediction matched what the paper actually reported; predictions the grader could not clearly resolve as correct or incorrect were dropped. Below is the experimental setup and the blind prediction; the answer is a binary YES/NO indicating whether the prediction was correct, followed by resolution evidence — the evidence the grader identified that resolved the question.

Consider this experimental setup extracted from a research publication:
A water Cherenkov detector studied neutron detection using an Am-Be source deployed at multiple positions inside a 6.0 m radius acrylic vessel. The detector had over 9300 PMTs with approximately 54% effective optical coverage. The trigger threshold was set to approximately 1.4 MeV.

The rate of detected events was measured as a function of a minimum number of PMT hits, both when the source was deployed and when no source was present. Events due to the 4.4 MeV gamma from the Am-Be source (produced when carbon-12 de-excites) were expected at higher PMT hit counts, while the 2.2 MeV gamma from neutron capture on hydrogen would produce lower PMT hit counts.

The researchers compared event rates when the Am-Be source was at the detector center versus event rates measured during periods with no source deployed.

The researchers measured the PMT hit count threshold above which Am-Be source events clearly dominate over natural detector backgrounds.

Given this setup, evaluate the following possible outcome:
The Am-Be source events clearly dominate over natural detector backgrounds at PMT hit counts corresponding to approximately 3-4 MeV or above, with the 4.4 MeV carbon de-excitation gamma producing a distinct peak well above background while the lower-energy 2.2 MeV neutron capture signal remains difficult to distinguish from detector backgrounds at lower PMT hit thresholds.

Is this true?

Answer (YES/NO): YES